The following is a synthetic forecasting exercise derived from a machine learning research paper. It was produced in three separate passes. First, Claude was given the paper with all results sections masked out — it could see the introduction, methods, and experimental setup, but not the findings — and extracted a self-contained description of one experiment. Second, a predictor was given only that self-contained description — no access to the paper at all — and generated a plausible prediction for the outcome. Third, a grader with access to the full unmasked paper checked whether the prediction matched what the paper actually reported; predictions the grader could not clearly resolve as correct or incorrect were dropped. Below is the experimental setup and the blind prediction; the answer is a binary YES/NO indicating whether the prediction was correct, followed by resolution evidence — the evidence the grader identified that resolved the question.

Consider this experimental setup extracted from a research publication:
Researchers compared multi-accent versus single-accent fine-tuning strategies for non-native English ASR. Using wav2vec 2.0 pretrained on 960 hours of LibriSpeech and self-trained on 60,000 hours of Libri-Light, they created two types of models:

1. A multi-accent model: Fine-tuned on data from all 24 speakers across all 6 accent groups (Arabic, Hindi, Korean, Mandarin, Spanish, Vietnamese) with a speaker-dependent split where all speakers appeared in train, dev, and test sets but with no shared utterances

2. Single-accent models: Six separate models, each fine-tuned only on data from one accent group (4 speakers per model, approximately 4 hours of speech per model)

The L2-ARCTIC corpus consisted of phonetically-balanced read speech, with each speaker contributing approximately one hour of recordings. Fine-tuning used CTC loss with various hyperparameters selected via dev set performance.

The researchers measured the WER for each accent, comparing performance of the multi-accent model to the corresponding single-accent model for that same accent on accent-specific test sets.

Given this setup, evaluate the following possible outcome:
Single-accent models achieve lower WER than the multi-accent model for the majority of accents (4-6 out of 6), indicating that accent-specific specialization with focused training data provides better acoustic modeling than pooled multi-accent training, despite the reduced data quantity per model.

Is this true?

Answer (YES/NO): YES